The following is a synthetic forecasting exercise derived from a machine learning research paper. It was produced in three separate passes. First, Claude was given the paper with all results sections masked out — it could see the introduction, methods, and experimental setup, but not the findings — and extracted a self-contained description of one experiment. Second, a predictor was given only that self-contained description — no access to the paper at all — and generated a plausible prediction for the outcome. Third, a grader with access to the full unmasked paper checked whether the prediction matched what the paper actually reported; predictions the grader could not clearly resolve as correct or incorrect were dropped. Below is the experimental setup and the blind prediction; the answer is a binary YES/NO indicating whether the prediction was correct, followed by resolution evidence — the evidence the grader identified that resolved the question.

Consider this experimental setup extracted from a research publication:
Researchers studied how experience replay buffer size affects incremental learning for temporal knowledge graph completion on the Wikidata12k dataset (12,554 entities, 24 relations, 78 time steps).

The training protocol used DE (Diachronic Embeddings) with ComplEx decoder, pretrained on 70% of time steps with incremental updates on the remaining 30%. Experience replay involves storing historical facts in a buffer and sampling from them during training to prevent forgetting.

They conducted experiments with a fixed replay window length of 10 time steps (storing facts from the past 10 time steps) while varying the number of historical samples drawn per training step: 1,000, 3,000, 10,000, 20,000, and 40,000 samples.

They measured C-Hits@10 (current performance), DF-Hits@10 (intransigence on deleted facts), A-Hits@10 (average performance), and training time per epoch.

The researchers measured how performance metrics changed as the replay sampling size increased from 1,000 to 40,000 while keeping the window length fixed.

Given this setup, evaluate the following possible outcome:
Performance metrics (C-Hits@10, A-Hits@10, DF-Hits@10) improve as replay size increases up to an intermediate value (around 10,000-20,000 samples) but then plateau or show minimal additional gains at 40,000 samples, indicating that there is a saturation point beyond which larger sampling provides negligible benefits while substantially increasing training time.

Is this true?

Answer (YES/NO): NO